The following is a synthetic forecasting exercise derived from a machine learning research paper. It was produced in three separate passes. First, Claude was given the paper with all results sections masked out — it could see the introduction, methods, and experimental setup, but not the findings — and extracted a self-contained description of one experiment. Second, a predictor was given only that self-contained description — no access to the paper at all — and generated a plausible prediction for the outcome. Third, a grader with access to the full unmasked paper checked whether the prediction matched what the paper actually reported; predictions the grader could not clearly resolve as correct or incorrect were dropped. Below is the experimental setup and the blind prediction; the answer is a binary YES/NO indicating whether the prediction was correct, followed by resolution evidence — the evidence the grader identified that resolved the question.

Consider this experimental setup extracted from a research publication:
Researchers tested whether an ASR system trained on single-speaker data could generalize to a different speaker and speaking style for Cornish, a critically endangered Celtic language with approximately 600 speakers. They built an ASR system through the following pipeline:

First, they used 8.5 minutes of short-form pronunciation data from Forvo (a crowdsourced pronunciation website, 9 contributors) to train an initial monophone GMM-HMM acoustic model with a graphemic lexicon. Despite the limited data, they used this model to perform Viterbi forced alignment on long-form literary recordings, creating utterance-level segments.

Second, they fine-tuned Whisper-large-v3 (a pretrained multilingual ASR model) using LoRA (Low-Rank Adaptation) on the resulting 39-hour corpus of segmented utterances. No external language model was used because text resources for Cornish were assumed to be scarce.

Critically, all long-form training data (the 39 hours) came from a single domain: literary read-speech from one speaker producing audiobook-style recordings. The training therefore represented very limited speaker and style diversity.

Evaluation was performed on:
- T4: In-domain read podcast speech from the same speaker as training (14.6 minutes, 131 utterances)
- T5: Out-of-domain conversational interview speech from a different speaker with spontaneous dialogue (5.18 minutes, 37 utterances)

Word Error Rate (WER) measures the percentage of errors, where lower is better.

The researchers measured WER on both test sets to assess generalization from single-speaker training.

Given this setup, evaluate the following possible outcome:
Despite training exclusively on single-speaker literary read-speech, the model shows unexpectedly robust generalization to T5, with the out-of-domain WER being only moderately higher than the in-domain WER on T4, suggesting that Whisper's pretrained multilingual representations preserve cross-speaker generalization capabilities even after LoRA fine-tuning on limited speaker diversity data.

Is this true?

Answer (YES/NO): NO